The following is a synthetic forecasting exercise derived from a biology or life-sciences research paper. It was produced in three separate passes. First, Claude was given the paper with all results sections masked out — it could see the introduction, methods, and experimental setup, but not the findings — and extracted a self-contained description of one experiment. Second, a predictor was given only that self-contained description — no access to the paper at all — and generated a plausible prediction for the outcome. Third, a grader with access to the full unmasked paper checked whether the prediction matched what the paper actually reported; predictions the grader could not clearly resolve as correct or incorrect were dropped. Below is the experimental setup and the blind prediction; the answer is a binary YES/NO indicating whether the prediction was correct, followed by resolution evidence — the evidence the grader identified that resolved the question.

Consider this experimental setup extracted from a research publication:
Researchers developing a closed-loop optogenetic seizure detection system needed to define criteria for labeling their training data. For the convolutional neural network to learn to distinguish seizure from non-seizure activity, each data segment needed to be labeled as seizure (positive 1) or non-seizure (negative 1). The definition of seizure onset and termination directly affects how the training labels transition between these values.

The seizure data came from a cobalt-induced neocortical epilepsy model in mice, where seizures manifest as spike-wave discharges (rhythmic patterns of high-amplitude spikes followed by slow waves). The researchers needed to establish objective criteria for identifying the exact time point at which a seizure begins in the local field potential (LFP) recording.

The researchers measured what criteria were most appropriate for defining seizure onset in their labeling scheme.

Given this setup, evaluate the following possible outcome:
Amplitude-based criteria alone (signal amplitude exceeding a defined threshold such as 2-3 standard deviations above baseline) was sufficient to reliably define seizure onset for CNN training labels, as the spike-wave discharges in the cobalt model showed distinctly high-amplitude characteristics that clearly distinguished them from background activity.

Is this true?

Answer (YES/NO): NO